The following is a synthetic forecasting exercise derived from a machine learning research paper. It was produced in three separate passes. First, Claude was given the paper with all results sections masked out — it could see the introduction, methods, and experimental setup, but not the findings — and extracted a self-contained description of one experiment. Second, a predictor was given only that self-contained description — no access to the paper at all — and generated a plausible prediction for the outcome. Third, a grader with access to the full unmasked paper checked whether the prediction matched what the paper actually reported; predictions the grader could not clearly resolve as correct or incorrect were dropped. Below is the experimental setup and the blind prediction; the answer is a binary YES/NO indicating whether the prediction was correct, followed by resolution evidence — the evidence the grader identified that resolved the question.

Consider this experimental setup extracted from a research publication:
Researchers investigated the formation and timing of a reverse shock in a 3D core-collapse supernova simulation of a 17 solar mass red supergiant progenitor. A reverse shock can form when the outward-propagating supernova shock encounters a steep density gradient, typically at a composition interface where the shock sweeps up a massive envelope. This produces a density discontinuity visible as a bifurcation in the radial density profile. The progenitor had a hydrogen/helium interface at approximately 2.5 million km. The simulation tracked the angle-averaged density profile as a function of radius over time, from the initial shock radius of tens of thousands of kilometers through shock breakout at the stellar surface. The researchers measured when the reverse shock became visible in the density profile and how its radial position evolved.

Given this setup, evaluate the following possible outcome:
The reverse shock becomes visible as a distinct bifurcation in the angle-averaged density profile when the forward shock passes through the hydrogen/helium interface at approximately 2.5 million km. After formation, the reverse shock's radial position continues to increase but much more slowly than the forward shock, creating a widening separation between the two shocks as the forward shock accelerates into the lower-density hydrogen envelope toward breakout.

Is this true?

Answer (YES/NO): NO